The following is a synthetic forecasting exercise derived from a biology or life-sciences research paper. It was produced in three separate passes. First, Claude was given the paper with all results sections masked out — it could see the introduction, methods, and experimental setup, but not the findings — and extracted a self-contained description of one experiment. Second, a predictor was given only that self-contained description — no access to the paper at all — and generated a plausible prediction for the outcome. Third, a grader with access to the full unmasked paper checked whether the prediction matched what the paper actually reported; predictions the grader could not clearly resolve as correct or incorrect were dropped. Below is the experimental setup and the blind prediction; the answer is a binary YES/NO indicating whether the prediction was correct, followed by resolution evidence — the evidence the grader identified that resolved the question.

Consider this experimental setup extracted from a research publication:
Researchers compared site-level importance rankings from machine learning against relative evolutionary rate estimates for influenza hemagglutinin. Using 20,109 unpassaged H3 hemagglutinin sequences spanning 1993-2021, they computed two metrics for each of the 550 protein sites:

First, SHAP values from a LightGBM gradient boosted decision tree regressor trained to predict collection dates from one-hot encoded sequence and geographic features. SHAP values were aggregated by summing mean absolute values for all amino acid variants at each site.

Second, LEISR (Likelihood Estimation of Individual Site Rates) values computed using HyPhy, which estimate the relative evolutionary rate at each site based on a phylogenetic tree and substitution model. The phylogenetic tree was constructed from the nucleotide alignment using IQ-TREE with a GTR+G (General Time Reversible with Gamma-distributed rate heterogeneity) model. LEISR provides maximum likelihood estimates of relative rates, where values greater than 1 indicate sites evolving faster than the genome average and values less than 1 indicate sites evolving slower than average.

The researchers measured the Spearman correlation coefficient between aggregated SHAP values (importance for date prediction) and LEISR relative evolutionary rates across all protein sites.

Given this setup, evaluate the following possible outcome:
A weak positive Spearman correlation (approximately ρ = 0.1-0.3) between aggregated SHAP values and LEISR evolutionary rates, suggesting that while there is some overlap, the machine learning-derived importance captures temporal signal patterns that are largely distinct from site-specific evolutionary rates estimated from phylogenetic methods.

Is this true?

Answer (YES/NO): NO